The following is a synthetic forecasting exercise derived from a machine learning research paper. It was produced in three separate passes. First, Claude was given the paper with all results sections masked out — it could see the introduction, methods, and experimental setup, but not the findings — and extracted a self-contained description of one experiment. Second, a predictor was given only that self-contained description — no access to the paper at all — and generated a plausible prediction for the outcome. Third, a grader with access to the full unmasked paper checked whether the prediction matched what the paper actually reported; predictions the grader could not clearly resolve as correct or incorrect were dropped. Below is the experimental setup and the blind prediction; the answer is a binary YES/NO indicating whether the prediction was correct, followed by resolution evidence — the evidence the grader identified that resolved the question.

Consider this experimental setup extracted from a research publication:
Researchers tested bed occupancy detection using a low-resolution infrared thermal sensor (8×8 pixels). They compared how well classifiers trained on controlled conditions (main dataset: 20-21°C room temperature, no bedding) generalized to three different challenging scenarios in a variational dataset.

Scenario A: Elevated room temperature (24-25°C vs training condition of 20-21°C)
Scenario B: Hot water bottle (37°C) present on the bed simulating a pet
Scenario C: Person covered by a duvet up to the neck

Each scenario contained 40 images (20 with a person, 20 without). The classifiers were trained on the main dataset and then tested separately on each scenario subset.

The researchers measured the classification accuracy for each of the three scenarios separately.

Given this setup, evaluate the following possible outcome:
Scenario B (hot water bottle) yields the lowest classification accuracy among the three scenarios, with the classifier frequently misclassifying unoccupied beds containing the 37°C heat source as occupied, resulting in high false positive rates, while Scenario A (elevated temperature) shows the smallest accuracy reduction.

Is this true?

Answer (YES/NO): NO